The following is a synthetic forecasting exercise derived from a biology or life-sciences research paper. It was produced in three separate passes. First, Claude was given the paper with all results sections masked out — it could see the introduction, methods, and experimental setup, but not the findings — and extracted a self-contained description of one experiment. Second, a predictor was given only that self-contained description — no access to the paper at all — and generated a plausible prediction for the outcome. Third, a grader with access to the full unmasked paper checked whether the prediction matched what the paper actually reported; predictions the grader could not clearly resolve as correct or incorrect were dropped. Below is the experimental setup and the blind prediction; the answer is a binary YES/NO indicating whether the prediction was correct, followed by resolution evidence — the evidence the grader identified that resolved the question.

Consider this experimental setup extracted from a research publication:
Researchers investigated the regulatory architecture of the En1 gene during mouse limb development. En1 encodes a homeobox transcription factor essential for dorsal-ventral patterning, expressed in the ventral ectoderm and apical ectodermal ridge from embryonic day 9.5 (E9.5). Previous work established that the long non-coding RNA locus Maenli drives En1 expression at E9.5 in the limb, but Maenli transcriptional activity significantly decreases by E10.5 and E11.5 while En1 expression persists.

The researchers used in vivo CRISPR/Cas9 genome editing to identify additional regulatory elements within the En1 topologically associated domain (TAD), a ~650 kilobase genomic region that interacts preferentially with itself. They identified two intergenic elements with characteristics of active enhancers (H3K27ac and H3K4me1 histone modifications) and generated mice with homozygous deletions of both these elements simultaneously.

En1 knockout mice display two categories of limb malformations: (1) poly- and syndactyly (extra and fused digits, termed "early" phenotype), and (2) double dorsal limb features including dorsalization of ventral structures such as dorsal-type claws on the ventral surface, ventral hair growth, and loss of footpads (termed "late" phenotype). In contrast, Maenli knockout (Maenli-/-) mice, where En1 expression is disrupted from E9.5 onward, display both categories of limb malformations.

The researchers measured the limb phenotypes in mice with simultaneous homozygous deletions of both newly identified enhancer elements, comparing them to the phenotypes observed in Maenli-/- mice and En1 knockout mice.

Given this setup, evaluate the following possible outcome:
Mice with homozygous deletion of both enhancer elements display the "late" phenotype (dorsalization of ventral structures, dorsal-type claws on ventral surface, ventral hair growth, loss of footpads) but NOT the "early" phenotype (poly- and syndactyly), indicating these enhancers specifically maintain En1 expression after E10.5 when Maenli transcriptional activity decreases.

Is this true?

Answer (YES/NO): YES